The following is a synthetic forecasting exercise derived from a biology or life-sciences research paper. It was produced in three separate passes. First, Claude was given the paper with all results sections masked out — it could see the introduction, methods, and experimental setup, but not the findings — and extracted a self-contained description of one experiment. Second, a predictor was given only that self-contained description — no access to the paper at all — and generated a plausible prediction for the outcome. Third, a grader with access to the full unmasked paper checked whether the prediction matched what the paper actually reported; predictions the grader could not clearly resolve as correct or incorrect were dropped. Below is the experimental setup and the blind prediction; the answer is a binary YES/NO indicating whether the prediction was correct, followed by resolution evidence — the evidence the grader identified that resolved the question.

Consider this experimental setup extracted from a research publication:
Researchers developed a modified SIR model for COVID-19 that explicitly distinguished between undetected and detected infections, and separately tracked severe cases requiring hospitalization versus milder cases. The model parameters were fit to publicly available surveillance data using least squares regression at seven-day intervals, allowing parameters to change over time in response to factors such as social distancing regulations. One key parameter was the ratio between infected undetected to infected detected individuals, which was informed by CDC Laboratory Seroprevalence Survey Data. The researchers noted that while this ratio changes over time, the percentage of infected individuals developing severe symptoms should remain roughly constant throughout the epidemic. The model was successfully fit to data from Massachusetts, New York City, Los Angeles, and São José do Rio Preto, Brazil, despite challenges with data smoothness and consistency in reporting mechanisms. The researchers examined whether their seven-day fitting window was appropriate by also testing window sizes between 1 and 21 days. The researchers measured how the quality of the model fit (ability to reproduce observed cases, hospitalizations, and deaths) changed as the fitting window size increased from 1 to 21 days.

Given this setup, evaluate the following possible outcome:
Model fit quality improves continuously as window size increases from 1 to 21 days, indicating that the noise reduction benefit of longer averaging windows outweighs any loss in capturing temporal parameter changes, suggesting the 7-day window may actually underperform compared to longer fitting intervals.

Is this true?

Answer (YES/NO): NO